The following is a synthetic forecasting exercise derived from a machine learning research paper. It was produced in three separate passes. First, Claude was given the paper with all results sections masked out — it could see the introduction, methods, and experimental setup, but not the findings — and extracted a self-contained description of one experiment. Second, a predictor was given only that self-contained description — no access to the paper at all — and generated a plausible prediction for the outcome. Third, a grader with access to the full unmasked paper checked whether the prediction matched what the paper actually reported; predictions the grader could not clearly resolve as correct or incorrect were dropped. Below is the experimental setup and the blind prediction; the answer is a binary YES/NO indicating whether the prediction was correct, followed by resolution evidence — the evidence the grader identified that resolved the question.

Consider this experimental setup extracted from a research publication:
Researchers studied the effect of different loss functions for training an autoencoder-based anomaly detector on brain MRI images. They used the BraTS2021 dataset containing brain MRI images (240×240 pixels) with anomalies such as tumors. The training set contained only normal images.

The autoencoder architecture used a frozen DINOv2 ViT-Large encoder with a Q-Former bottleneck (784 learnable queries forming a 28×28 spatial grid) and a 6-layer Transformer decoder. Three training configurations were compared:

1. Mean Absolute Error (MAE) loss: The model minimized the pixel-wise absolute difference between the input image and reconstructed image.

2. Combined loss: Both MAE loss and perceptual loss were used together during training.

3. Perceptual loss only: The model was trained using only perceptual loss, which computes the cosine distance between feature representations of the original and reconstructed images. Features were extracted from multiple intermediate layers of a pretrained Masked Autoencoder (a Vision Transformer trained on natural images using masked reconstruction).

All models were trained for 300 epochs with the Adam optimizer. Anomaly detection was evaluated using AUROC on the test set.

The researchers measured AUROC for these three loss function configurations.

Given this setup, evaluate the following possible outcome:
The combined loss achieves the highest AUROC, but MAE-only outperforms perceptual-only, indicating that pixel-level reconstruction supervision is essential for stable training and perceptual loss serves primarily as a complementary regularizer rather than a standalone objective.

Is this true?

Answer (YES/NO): NO